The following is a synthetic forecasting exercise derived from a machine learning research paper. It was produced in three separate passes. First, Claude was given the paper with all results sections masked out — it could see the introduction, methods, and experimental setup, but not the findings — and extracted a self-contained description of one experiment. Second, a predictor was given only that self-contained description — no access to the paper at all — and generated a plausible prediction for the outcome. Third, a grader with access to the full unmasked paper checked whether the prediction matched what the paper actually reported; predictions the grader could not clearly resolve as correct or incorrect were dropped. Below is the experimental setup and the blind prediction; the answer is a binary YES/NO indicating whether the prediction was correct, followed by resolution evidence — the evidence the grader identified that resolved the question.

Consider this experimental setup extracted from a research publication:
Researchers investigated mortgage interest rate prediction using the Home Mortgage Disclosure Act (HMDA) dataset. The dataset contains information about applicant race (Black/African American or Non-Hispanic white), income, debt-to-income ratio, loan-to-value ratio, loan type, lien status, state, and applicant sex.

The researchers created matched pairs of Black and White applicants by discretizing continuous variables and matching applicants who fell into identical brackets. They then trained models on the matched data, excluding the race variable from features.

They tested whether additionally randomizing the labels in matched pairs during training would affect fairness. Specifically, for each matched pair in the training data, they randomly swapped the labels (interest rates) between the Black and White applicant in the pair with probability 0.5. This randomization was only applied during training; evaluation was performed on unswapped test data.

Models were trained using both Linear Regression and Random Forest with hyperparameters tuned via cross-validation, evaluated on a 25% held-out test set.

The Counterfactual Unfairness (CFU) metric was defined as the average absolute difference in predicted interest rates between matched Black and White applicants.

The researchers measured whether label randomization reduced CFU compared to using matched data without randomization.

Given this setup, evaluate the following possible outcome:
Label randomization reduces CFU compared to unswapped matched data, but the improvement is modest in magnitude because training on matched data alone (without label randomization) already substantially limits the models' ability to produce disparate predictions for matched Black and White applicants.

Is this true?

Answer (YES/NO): YES